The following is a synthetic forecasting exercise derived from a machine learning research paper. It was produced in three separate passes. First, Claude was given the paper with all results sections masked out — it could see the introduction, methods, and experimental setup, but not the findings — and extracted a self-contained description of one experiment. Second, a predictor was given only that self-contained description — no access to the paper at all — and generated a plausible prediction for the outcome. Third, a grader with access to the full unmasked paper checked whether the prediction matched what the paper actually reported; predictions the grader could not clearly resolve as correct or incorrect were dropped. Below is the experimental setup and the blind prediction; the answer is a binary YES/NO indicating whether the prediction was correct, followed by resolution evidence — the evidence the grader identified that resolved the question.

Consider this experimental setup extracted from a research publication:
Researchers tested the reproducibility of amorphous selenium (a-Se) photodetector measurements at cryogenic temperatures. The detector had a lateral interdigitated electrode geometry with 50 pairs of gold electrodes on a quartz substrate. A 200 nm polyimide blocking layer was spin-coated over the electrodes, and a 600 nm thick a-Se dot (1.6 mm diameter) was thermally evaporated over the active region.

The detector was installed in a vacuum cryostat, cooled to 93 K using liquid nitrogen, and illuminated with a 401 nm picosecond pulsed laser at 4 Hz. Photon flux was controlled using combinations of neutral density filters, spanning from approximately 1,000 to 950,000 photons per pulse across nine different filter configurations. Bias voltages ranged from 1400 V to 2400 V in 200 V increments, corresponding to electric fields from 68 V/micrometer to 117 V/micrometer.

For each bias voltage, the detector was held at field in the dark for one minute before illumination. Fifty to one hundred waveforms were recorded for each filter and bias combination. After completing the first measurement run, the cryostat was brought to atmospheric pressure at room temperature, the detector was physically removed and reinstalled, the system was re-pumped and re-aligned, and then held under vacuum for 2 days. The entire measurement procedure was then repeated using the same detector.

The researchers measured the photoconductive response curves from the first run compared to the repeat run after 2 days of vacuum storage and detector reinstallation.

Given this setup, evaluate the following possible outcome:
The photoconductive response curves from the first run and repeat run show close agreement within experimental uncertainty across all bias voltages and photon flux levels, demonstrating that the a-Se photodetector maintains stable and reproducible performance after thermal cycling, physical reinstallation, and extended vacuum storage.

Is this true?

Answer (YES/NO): NO